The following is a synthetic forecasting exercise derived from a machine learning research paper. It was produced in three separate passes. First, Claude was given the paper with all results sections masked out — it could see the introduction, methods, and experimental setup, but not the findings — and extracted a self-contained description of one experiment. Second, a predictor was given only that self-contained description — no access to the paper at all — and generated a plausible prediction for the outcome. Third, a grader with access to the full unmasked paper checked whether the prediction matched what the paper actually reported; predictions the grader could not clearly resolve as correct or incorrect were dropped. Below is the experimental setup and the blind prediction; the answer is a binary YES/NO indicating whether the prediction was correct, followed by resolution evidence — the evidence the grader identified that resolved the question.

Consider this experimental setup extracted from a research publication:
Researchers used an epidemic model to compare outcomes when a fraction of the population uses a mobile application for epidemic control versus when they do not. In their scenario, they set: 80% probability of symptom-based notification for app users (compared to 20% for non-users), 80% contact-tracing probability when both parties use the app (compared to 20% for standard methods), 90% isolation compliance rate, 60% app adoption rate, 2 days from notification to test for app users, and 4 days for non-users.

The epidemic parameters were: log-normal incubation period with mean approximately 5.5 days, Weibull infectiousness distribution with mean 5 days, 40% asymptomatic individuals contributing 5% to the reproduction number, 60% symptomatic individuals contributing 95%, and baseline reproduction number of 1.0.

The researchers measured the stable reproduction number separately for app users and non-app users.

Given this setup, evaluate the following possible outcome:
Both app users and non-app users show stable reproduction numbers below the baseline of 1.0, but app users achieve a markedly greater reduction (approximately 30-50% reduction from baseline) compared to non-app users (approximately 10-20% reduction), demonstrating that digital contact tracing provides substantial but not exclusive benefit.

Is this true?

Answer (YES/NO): NO